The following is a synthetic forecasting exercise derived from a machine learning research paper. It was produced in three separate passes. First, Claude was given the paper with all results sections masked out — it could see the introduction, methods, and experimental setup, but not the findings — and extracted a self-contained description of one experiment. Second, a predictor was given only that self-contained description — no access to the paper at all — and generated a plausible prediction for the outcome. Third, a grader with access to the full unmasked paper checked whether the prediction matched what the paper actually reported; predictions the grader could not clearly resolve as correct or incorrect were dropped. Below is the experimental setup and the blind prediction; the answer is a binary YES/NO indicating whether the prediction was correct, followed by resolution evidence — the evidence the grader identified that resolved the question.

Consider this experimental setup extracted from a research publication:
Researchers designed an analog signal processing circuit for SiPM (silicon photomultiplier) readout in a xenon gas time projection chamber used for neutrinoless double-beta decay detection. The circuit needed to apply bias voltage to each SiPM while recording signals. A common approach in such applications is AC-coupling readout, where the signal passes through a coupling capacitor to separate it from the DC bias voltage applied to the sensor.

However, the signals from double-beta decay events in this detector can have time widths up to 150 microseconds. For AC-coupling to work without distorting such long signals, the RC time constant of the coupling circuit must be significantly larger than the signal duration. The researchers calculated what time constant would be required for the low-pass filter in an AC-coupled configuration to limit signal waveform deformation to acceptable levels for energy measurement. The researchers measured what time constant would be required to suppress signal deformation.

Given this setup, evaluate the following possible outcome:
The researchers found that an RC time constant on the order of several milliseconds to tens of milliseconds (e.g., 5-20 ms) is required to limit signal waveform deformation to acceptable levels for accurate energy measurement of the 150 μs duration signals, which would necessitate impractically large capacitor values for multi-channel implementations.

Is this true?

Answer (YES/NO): NO